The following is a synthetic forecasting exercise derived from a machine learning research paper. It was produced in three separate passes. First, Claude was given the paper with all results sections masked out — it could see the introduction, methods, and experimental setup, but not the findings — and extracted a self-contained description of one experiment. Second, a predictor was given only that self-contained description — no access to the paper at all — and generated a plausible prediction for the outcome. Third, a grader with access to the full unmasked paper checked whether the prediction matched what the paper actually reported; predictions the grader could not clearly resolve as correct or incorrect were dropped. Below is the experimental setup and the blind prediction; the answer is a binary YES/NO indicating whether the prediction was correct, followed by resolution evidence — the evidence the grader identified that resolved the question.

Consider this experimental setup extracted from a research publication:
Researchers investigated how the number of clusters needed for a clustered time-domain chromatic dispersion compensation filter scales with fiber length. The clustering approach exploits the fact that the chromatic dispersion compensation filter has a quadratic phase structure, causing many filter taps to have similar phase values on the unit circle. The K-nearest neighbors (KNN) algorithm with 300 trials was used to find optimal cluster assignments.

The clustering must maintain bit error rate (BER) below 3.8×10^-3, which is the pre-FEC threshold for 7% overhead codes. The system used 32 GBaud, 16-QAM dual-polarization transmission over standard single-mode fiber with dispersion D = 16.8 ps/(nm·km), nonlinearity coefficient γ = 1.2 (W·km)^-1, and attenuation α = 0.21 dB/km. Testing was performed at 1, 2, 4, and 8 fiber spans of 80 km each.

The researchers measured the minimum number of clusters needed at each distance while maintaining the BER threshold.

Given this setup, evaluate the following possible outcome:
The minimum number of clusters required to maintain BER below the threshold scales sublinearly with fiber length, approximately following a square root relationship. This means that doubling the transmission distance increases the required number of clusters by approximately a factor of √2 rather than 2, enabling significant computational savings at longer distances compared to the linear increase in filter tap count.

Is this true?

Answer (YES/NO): NO